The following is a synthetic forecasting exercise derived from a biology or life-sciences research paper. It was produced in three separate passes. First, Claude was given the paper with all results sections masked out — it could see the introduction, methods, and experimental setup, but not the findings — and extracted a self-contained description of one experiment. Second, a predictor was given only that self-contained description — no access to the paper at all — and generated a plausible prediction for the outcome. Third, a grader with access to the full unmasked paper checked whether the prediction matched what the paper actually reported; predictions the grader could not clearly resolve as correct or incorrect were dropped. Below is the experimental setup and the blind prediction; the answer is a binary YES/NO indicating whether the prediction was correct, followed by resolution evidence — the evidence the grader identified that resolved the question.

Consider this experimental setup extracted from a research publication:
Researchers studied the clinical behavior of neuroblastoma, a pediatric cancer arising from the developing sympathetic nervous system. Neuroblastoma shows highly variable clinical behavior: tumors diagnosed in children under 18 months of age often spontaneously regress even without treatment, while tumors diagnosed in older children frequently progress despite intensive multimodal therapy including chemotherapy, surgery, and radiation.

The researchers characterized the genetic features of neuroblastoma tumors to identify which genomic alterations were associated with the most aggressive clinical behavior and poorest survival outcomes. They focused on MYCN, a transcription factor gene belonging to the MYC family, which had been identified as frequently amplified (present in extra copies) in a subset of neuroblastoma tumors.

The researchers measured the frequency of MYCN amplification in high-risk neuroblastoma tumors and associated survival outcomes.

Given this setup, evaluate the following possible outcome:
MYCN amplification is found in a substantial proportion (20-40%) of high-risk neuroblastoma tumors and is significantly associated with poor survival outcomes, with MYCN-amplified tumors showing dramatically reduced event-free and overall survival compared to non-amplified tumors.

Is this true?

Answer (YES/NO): NO